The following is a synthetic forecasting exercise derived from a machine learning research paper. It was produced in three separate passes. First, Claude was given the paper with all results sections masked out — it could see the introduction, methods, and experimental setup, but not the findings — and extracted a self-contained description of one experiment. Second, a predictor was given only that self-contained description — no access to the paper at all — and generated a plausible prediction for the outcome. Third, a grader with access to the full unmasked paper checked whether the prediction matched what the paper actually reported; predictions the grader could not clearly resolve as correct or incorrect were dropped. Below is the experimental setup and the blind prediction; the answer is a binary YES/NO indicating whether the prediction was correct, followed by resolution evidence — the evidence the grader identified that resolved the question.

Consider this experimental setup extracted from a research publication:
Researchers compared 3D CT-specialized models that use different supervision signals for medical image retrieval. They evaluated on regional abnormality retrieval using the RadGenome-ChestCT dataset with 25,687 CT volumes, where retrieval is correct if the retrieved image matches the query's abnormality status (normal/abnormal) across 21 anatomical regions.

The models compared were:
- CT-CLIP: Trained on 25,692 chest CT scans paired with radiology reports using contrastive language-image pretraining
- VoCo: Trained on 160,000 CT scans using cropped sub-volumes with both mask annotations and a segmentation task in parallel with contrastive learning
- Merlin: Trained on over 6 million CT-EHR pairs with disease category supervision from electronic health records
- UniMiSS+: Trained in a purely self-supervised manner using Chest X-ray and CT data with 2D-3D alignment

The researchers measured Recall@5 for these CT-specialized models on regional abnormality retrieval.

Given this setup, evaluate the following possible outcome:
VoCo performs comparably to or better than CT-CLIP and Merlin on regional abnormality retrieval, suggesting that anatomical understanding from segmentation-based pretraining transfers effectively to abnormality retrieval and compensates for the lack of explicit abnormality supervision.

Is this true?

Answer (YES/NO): NO